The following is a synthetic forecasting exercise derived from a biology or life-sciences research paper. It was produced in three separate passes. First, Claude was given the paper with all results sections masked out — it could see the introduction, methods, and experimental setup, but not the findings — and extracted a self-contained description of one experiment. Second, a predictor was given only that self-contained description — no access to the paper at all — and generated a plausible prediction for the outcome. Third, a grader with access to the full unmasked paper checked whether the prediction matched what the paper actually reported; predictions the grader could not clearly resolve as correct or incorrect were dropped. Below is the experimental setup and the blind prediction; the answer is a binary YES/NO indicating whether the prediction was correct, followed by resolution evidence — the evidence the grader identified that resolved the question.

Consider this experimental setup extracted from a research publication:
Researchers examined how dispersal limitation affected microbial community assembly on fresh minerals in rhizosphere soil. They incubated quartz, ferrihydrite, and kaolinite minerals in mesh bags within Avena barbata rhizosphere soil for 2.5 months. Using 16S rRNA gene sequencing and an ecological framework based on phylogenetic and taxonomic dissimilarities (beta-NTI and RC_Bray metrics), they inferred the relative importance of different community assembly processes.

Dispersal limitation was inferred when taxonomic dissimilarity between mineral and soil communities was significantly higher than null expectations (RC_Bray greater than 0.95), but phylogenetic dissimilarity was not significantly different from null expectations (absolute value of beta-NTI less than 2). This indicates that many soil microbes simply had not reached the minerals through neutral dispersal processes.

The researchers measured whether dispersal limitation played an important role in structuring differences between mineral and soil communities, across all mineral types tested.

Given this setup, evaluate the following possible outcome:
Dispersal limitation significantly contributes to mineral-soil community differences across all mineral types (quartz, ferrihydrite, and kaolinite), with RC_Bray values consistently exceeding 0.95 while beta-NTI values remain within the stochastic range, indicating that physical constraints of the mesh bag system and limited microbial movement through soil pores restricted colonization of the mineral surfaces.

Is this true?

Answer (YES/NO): YES